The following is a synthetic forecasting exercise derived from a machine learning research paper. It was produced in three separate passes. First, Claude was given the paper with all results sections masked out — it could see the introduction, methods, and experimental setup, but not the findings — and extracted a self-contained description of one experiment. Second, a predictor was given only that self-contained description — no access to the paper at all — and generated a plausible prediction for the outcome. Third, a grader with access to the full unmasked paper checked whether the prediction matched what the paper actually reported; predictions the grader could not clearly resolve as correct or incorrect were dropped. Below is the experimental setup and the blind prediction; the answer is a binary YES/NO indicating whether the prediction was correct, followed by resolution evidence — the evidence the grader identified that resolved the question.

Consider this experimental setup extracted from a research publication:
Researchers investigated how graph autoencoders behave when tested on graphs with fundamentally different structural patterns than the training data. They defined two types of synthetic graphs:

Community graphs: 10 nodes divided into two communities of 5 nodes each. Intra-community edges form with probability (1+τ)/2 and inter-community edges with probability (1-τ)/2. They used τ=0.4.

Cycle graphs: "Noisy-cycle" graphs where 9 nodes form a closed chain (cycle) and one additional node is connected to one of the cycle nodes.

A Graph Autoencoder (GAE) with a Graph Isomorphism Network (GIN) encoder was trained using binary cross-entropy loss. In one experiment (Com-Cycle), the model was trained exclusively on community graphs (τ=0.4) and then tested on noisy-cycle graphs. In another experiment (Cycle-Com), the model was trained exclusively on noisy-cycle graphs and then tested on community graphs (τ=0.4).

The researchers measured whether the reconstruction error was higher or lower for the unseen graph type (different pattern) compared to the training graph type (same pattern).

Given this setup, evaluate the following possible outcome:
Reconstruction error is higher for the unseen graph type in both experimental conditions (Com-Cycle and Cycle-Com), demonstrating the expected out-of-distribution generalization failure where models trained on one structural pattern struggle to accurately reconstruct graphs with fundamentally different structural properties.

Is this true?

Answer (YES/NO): YES